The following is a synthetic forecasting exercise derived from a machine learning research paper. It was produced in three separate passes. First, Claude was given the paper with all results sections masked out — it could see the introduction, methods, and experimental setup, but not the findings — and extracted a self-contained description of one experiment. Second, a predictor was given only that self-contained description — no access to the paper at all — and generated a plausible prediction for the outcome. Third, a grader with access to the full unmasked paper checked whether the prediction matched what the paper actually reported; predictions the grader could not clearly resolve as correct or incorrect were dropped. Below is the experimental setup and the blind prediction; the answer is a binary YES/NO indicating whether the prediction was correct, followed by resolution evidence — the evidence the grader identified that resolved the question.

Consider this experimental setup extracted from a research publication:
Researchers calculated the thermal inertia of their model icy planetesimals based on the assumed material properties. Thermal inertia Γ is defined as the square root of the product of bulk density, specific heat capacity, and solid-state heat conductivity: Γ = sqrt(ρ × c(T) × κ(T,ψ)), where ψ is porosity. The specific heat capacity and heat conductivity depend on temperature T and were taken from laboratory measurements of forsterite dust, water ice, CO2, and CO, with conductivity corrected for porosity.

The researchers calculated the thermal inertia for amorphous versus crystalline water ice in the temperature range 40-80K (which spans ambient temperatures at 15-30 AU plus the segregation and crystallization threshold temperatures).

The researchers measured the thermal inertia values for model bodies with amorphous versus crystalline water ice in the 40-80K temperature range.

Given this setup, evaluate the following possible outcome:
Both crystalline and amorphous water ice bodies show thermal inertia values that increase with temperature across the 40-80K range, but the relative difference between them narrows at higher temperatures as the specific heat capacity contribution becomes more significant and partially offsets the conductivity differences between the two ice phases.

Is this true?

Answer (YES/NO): YES